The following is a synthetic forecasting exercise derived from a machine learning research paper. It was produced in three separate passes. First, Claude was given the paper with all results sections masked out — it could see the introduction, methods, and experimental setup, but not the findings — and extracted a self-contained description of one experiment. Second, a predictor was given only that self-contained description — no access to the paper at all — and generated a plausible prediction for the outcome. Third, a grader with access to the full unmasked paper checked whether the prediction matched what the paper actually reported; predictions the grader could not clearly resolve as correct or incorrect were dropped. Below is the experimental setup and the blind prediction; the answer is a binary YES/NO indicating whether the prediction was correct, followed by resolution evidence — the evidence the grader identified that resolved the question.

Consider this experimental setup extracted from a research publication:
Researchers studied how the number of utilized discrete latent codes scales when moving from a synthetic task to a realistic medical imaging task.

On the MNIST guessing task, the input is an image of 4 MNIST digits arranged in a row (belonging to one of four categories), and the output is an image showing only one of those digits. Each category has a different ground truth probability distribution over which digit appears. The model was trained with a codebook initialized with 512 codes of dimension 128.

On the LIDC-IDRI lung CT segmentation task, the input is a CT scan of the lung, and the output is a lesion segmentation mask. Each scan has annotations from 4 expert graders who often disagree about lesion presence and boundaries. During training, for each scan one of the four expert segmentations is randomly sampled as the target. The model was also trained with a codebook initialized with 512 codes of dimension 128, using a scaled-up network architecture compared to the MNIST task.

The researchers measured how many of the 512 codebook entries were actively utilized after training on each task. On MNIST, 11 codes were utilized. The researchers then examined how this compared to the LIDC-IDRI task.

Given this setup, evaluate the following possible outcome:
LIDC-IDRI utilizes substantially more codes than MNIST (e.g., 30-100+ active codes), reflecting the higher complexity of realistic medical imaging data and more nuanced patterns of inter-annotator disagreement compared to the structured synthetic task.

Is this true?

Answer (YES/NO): YES